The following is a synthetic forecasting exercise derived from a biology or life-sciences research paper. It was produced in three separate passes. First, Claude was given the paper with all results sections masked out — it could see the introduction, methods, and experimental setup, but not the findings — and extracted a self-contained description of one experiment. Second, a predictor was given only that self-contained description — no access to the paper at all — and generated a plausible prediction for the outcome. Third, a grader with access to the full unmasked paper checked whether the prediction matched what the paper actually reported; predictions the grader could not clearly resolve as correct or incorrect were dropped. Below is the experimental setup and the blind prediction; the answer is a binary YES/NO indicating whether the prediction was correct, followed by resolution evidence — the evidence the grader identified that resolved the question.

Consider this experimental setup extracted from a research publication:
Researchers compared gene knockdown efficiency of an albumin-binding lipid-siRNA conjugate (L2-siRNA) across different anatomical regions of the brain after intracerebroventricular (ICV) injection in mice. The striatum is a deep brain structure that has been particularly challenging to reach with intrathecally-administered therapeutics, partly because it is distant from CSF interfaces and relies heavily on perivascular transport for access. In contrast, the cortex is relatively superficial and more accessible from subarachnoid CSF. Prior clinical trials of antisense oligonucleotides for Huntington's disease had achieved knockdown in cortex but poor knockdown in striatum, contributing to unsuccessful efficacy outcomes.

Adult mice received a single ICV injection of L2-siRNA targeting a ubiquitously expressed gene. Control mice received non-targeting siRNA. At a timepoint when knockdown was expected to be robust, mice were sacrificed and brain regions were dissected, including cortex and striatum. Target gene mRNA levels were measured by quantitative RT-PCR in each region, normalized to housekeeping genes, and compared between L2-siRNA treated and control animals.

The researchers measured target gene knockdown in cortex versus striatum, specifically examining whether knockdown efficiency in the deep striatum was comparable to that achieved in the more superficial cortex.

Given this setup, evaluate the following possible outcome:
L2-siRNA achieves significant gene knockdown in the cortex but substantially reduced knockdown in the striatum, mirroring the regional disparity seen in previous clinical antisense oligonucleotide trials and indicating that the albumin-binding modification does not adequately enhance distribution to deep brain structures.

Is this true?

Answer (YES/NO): NO